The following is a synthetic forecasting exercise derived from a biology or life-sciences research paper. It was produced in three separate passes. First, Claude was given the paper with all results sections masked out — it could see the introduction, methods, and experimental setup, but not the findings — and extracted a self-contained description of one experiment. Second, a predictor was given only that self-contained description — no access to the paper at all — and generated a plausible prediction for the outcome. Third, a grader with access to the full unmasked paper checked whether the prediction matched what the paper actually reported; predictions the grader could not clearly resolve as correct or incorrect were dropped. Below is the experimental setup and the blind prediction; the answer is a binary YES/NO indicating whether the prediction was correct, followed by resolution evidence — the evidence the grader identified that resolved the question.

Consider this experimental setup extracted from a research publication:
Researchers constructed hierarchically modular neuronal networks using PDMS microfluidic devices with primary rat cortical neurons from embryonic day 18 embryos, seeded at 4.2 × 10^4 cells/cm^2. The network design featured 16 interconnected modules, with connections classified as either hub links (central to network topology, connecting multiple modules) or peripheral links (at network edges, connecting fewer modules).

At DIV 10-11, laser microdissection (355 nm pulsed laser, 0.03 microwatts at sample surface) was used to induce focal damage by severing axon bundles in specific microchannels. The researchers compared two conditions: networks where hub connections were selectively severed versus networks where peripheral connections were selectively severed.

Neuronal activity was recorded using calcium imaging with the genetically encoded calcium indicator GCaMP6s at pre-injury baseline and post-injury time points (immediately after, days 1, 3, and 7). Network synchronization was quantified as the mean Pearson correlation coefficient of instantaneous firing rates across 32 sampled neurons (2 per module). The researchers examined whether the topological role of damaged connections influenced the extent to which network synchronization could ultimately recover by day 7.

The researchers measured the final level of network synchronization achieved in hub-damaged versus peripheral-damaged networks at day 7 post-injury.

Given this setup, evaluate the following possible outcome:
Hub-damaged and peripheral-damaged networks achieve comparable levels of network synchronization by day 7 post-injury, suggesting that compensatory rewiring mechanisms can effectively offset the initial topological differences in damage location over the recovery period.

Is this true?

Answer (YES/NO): NO